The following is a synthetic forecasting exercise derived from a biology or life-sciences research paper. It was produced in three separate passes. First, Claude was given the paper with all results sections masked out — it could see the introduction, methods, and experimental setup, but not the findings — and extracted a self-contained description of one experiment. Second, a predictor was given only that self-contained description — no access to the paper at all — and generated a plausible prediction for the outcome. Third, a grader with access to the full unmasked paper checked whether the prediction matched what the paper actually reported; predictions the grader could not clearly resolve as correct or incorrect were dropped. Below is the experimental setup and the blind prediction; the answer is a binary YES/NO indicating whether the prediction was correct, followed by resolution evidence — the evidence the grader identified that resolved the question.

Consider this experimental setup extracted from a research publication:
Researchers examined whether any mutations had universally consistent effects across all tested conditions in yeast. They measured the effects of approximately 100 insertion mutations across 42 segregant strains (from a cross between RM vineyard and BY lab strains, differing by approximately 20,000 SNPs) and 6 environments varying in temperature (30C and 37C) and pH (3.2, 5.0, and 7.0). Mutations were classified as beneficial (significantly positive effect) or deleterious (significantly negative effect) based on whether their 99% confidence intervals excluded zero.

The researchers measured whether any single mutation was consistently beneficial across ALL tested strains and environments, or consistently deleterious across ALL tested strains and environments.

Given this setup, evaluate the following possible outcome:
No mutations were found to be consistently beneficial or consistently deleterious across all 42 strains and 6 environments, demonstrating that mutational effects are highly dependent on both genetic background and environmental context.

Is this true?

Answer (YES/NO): YES